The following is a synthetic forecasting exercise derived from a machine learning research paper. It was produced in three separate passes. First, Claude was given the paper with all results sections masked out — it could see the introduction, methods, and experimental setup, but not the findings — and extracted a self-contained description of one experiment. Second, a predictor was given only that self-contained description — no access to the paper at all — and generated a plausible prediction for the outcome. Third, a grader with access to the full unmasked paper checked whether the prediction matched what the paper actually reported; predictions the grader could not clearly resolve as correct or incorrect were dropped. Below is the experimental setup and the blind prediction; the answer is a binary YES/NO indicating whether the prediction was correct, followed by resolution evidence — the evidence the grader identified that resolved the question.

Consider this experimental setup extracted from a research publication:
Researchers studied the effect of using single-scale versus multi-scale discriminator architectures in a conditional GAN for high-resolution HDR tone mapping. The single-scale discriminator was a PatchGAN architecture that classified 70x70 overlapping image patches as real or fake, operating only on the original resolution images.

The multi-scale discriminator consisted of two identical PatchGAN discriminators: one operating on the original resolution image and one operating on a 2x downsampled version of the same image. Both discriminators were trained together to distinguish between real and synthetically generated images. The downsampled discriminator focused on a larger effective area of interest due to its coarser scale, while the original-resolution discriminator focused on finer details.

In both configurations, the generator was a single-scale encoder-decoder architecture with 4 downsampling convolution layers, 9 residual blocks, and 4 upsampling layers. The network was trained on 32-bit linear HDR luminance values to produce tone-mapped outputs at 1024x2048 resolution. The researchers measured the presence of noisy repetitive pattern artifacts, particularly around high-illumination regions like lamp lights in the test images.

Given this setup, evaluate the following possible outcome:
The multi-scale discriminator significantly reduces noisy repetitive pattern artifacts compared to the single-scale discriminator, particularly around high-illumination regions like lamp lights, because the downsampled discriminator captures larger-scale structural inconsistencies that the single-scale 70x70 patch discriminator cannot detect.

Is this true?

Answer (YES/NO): YES